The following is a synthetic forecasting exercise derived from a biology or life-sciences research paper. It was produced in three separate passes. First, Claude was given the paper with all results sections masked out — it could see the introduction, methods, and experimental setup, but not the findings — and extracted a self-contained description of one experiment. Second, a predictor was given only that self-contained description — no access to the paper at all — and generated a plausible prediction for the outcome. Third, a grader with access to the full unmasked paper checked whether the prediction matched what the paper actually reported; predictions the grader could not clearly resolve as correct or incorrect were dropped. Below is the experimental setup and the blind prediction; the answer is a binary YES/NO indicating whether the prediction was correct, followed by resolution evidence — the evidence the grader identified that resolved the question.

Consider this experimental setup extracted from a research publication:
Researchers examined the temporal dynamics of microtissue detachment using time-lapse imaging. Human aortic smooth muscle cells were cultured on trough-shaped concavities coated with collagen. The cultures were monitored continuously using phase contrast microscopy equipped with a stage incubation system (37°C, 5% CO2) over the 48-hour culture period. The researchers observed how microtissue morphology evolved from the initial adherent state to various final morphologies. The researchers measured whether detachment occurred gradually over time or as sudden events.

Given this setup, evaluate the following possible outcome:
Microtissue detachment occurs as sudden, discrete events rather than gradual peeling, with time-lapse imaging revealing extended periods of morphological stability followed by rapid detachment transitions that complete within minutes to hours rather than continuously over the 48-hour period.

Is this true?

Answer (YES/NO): YES